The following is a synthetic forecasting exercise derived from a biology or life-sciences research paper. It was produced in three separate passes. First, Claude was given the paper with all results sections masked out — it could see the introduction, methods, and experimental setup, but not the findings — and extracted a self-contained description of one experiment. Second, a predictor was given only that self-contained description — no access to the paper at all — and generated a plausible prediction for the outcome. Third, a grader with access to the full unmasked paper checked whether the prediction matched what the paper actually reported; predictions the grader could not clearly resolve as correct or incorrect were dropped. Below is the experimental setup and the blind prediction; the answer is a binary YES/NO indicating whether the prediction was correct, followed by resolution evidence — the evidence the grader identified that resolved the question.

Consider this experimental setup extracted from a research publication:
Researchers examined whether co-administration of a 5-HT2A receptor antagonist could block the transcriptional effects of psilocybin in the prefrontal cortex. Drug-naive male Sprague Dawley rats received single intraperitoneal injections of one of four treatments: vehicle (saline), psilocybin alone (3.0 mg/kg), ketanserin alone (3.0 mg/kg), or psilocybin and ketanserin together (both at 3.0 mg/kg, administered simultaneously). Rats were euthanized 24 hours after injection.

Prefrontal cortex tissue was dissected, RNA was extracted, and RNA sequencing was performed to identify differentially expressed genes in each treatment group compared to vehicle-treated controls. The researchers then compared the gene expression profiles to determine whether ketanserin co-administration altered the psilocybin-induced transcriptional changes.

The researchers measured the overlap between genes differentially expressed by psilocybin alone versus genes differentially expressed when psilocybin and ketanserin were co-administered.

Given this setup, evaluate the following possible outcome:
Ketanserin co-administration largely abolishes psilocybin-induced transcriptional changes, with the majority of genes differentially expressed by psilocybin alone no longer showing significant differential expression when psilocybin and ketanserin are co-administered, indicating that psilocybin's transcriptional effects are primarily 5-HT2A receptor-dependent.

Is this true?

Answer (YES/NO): YES